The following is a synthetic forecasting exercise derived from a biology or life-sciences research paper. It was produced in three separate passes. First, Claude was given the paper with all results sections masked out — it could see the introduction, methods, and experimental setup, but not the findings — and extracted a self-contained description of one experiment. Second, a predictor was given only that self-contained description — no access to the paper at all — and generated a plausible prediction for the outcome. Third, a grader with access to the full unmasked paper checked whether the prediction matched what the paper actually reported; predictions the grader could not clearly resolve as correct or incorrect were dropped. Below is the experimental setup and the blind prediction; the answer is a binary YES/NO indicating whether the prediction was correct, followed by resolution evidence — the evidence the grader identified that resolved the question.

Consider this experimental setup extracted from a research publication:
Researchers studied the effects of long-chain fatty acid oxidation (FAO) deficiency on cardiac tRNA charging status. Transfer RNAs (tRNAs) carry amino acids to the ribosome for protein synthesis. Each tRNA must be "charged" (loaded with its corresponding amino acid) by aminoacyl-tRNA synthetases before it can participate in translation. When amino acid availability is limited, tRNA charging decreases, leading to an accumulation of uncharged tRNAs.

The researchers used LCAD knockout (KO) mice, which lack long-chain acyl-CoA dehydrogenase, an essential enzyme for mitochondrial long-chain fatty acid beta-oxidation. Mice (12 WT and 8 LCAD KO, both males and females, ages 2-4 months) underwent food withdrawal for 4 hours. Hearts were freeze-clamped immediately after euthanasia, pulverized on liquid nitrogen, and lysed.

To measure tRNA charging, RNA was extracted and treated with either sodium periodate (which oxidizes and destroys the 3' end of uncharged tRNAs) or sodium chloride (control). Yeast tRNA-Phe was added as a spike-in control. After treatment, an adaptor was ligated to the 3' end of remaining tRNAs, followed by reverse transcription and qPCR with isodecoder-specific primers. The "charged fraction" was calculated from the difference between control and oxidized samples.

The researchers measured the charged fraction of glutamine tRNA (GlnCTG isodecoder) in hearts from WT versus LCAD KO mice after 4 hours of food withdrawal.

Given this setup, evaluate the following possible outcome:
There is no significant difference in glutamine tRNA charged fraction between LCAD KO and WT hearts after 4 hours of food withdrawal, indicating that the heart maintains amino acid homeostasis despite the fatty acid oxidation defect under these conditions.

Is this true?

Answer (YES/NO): NO